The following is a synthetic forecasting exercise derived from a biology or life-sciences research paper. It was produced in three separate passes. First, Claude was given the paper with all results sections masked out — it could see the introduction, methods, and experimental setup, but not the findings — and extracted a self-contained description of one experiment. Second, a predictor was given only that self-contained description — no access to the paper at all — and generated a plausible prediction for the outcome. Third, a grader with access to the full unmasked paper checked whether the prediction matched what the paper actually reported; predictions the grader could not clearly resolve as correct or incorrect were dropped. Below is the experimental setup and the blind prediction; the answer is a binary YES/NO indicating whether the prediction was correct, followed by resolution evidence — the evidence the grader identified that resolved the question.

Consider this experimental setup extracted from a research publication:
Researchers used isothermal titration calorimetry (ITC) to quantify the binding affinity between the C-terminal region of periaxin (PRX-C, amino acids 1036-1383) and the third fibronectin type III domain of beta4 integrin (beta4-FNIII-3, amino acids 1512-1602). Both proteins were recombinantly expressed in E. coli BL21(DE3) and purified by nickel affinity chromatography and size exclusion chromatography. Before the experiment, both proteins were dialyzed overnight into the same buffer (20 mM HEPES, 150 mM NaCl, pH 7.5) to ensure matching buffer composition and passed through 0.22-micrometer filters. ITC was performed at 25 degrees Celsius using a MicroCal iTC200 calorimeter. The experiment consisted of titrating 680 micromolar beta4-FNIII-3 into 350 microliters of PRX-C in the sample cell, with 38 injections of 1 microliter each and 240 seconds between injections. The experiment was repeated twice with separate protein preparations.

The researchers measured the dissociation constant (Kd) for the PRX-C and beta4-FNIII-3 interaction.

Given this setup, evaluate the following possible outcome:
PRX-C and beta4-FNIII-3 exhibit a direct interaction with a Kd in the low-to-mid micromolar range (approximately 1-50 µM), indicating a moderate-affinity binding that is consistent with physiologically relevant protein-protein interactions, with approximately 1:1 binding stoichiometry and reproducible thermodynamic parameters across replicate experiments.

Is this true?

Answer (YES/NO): YES